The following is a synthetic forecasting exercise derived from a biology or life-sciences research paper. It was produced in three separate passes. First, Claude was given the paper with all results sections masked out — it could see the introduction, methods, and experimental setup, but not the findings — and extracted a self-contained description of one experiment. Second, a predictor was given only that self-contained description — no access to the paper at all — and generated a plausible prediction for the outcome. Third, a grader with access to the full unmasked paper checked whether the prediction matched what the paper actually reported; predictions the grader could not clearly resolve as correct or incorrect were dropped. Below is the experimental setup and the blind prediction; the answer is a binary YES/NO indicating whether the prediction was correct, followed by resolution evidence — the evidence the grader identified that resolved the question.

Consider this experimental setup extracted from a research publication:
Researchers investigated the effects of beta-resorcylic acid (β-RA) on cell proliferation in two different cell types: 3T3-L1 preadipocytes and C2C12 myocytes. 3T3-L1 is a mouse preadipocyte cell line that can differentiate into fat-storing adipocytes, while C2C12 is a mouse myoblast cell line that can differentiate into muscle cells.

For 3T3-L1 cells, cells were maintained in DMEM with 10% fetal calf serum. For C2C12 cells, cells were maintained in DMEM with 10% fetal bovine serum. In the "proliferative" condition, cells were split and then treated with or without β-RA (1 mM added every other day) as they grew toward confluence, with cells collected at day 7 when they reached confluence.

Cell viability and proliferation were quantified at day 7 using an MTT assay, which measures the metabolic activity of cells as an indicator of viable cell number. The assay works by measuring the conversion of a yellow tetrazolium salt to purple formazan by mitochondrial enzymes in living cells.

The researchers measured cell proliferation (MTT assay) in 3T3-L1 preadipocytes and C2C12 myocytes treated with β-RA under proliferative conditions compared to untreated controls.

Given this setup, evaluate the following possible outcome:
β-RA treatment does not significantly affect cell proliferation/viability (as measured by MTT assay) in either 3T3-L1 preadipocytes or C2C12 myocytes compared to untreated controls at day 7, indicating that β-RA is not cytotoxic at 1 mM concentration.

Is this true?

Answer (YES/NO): NO